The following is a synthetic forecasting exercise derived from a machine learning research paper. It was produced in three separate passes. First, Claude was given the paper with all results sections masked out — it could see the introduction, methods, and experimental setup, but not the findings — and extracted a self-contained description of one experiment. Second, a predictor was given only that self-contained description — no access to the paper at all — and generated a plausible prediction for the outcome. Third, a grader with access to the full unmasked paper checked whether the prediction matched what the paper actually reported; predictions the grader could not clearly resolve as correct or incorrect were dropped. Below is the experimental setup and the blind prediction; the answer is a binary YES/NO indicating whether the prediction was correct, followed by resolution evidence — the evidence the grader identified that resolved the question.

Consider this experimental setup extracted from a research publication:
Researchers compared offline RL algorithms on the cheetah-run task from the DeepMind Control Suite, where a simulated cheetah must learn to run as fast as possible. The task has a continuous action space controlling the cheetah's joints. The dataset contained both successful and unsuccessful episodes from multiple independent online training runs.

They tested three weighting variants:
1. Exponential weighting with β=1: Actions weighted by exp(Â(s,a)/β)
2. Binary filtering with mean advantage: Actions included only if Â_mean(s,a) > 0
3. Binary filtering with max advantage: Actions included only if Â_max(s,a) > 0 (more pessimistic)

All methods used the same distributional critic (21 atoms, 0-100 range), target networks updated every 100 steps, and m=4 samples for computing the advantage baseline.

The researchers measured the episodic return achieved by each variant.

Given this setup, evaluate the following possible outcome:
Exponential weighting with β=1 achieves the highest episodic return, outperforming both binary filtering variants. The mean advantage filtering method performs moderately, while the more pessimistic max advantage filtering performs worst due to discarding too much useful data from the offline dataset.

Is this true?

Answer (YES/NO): YES